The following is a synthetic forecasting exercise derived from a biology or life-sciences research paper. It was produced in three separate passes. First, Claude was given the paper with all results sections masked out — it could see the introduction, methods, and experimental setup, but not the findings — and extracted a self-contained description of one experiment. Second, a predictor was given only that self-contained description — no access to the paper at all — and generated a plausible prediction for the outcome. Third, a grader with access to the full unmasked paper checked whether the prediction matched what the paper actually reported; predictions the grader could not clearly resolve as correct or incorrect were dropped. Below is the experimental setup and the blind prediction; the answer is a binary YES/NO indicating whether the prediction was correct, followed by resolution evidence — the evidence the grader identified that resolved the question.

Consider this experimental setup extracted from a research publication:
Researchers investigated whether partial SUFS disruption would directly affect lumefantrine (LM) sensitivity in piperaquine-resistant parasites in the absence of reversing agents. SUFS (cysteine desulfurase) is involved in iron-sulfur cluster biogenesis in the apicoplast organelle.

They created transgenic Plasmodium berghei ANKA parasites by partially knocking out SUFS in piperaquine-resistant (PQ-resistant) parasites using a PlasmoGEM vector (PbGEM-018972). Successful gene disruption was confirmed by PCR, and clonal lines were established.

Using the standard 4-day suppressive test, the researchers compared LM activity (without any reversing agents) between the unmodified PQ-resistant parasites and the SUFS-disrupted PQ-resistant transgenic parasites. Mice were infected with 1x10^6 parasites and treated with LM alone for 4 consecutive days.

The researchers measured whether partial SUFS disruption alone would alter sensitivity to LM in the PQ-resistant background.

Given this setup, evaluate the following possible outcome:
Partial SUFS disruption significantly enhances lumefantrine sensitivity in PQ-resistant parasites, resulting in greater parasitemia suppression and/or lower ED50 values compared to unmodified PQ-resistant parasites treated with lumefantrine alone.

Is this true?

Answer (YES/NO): YES